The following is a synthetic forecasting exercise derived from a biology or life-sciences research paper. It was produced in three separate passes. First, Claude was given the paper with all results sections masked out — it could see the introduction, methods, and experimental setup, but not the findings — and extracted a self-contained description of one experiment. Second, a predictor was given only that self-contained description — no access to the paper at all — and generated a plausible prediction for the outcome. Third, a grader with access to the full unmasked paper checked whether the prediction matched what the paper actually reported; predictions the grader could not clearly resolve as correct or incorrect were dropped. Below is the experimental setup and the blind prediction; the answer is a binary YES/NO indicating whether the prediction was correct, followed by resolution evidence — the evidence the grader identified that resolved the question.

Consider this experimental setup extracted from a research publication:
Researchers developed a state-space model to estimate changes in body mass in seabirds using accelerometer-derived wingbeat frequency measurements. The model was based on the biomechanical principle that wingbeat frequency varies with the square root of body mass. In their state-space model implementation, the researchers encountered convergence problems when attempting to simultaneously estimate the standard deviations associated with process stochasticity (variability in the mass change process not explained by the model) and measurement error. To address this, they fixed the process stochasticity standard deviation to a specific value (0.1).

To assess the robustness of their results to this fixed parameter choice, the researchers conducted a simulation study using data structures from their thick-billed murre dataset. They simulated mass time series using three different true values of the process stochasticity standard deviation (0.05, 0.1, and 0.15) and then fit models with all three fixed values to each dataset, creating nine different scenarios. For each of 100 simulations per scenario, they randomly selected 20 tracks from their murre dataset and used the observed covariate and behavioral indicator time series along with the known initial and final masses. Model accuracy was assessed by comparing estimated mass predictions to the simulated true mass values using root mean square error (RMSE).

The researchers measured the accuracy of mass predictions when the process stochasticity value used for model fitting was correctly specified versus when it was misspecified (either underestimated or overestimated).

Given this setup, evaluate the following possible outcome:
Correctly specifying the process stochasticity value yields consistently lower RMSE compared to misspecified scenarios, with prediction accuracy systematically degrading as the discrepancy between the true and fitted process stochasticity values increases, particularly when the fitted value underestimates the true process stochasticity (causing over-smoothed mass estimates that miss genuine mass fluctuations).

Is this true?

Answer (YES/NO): NO